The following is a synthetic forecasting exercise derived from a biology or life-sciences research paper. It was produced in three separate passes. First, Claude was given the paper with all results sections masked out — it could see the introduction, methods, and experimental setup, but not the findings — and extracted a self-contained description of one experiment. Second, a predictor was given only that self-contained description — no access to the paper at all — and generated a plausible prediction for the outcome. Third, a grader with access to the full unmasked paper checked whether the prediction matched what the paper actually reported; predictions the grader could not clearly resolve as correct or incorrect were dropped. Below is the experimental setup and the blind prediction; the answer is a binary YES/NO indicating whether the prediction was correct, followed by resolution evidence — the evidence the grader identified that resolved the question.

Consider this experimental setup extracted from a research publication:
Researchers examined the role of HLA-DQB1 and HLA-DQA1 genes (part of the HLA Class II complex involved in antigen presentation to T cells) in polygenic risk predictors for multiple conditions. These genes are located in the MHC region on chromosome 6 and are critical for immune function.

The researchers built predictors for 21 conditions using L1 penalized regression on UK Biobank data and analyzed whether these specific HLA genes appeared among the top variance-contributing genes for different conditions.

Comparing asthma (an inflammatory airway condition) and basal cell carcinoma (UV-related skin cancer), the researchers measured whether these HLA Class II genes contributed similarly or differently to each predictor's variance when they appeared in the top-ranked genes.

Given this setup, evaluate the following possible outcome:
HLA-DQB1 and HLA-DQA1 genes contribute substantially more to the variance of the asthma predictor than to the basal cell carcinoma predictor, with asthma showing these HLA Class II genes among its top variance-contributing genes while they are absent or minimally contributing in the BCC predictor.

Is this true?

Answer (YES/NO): YES